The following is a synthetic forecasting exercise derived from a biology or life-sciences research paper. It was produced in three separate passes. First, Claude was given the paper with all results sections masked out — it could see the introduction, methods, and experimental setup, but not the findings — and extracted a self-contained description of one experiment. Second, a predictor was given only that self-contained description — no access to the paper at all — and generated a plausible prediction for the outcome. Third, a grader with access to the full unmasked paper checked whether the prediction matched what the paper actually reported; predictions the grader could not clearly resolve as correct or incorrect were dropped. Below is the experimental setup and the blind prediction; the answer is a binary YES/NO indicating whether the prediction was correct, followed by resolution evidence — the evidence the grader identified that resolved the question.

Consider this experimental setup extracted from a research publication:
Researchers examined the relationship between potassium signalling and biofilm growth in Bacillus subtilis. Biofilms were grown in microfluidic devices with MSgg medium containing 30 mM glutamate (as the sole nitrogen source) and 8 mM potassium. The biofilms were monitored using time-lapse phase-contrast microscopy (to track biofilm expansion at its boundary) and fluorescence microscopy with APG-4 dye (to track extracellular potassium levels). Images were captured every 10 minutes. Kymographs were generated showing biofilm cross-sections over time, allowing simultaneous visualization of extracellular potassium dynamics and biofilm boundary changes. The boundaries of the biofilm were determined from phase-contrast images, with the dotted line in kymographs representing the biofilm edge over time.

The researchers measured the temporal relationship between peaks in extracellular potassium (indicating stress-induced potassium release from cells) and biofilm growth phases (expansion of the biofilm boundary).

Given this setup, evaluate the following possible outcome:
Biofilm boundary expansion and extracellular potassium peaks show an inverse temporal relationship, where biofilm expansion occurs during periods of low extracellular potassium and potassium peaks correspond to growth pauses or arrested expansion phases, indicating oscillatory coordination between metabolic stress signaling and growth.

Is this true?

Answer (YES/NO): YES